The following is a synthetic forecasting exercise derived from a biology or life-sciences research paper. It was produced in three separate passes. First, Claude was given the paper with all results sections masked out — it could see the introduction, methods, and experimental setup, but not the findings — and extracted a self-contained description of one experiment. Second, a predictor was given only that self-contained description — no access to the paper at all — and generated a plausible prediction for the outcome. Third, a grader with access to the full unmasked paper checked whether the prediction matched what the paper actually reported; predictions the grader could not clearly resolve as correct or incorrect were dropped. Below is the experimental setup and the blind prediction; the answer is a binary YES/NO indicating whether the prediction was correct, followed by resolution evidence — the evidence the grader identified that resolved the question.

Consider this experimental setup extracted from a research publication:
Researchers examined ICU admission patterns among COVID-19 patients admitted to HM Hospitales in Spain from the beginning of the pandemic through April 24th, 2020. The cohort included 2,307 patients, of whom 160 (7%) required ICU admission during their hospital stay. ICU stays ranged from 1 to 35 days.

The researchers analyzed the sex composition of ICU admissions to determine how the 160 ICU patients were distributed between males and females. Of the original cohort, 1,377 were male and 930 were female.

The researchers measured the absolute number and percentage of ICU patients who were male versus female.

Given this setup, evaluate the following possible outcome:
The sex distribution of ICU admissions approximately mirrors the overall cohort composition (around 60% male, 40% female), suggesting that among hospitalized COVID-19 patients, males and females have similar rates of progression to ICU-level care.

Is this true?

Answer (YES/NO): NO